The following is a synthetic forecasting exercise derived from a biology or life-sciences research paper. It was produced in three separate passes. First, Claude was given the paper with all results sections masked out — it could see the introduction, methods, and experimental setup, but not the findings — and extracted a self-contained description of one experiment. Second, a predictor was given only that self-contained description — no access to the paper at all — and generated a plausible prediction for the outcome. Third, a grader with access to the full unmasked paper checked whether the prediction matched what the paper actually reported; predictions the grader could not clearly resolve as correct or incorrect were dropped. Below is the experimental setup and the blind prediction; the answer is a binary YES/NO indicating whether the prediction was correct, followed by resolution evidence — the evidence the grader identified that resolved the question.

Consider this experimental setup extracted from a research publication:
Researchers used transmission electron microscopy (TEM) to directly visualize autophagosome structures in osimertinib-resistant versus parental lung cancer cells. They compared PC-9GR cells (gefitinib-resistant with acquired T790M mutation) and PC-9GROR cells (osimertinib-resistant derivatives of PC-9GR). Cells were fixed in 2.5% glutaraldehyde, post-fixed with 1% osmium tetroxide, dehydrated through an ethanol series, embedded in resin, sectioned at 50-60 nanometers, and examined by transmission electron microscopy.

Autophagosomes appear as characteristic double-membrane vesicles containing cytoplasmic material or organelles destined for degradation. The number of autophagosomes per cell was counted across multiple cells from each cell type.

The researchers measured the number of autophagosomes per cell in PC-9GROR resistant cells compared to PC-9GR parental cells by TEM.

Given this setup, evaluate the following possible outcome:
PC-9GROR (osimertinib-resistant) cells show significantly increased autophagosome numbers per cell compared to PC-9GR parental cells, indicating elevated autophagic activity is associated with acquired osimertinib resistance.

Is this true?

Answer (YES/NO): YES